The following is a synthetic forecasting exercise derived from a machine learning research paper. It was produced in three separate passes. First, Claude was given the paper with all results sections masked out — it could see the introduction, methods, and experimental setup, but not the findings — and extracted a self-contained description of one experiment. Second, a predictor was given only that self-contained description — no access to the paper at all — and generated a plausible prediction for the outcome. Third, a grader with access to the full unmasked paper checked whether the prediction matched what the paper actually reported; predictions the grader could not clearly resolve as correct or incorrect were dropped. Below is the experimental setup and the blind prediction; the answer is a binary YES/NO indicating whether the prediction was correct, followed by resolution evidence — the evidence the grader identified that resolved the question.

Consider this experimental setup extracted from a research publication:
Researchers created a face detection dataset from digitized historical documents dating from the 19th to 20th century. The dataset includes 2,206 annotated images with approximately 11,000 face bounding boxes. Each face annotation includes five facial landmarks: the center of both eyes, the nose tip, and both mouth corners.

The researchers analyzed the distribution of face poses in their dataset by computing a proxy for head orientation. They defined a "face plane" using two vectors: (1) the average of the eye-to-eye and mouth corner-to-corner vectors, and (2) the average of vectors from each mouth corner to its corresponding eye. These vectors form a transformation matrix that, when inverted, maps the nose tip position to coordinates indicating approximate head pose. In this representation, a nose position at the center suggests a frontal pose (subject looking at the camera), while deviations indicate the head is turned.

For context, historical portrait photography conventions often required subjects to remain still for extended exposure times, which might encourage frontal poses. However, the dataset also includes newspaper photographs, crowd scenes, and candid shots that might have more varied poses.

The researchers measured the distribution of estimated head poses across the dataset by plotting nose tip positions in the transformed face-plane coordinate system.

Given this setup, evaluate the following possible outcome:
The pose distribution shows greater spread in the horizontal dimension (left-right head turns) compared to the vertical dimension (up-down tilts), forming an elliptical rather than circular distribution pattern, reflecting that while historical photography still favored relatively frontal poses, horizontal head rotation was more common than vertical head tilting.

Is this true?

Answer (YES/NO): YES